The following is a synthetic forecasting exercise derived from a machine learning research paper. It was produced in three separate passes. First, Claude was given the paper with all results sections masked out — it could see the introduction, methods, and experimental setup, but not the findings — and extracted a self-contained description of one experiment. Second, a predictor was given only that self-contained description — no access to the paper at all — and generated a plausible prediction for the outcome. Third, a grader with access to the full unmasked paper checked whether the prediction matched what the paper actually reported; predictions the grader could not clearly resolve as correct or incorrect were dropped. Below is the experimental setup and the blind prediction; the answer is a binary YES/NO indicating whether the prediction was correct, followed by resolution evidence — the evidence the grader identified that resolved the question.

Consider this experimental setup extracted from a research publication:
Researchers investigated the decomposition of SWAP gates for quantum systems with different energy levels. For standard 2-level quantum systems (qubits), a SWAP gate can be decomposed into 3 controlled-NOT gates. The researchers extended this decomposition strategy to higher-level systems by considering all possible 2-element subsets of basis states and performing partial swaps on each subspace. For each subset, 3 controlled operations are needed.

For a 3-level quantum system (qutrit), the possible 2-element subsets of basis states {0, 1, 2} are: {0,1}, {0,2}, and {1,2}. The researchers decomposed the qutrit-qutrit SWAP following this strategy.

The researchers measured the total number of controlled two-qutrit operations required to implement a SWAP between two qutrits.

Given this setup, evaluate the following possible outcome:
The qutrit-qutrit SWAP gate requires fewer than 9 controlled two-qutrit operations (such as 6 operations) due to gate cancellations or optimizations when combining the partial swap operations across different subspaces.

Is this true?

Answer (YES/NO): NO